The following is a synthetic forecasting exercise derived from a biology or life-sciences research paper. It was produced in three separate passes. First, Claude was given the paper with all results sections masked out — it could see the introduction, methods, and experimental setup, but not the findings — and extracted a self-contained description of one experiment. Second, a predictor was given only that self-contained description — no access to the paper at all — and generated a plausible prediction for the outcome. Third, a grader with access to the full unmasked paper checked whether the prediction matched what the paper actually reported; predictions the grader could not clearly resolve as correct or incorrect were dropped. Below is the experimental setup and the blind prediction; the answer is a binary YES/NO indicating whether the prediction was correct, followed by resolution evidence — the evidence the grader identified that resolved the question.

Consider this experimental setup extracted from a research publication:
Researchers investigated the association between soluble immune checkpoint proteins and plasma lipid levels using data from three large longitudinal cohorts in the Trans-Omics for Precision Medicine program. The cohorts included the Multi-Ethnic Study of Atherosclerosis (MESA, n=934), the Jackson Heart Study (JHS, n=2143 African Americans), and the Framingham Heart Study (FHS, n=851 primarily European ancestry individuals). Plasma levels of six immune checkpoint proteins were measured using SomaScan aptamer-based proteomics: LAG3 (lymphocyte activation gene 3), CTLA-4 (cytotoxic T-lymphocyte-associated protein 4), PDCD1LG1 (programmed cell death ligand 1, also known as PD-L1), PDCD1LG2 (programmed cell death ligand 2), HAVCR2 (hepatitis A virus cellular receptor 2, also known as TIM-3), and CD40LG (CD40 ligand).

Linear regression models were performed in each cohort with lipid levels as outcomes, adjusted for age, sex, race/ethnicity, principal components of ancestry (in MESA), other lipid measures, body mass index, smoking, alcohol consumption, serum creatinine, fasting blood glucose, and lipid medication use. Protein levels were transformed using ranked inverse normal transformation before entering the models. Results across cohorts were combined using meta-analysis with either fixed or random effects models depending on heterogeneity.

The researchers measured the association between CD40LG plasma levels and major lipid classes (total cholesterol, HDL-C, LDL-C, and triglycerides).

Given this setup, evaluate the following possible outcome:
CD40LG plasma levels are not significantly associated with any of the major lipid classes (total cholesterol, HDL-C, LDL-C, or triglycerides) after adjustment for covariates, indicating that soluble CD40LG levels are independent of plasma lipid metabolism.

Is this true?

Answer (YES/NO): YES